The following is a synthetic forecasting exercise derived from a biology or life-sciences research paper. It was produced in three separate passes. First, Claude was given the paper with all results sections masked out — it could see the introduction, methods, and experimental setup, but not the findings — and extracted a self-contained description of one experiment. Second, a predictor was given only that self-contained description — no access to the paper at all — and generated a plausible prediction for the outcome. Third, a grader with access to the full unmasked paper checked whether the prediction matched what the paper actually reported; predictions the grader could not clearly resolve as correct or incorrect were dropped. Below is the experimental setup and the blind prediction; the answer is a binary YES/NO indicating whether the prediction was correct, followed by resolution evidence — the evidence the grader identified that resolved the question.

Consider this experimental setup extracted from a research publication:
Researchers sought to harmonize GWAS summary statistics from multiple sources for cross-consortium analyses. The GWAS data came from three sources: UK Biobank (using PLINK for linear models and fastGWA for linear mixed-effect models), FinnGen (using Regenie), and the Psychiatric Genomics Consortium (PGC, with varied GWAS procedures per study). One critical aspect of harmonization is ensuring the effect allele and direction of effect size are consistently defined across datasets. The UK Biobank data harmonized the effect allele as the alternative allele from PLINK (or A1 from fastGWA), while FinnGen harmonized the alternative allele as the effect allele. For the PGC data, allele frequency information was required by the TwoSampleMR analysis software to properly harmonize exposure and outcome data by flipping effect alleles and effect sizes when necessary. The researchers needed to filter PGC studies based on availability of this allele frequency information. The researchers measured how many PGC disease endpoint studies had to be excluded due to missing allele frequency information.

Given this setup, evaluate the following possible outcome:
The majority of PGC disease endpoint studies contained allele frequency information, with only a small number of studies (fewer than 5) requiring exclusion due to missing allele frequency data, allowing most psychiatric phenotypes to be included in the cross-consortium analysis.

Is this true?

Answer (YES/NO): YES